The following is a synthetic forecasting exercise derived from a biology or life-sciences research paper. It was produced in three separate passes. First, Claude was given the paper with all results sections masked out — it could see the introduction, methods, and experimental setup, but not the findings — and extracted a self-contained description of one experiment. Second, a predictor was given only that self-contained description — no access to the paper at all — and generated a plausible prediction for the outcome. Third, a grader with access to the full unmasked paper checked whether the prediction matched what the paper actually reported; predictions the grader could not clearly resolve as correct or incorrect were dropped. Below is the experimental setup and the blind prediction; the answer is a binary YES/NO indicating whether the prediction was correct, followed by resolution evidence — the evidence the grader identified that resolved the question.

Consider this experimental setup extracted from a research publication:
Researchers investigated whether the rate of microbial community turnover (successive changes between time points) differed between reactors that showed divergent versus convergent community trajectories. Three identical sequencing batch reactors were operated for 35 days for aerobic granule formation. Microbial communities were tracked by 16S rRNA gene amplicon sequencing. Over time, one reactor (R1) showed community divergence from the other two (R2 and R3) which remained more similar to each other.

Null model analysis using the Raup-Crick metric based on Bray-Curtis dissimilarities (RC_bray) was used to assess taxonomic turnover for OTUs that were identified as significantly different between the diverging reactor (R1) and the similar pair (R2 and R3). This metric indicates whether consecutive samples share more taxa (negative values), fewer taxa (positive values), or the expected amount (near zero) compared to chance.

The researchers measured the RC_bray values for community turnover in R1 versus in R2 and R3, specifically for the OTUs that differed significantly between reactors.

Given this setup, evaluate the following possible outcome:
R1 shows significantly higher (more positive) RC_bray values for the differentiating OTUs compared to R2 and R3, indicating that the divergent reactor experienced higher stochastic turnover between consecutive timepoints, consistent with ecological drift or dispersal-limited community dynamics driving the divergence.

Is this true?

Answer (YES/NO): NO